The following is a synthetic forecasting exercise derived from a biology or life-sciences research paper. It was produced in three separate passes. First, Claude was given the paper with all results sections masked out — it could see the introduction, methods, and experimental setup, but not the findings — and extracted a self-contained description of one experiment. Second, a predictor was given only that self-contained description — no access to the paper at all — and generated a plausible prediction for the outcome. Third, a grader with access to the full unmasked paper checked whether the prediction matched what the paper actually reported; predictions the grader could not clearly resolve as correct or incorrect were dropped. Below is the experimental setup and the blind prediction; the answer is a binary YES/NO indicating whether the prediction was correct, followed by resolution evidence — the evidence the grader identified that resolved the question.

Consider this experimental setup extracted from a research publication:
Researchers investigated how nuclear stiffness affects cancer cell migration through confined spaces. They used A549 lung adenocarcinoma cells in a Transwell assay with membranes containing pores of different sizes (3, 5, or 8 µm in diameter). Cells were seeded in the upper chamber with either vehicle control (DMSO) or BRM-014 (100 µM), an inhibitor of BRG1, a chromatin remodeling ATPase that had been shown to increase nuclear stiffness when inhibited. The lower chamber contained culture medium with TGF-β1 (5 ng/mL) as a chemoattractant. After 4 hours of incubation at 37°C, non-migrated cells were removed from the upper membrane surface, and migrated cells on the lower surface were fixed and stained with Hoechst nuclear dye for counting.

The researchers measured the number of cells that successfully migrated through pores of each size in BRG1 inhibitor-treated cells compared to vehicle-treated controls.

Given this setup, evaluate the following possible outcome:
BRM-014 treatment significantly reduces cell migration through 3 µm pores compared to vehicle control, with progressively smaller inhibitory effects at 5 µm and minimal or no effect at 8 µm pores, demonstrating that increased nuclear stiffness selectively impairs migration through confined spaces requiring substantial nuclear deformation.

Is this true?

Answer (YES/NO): YES